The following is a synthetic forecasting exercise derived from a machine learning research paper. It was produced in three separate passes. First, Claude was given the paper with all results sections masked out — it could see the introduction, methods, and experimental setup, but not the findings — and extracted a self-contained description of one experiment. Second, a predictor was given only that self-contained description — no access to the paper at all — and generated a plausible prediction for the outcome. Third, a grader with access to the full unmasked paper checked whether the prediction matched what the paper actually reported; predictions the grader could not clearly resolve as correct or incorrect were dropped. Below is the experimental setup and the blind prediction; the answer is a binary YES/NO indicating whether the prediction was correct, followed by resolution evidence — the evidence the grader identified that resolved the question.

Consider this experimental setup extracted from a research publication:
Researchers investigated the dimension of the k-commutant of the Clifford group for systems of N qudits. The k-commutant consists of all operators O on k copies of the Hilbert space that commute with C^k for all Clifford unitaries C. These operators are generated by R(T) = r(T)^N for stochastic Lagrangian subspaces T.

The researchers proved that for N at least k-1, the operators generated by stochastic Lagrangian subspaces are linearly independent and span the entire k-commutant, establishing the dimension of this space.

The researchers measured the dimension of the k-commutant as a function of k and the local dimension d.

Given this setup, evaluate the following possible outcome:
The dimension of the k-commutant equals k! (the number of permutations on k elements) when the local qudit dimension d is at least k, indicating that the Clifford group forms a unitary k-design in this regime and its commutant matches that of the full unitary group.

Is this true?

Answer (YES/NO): NO